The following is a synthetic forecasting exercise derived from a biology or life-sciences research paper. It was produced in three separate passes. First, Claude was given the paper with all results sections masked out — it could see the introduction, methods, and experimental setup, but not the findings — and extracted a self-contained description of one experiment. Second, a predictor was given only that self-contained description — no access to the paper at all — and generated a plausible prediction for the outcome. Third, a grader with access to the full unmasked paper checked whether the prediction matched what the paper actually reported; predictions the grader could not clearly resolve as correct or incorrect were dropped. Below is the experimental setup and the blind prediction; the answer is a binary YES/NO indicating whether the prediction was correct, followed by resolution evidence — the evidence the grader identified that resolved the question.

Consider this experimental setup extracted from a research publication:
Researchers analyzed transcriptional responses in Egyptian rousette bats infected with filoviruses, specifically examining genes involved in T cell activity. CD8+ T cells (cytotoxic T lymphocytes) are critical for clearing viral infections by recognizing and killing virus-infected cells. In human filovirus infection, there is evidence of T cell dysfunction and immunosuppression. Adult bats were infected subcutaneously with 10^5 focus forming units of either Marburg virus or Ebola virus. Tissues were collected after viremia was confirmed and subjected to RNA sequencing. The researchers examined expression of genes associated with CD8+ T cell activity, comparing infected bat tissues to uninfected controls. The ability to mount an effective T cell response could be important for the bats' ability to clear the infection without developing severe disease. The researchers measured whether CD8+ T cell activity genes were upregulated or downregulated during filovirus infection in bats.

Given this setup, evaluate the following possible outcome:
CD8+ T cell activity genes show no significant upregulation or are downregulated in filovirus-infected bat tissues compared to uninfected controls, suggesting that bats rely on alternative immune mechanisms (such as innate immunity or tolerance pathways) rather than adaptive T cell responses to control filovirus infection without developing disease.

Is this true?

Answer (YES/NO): NO